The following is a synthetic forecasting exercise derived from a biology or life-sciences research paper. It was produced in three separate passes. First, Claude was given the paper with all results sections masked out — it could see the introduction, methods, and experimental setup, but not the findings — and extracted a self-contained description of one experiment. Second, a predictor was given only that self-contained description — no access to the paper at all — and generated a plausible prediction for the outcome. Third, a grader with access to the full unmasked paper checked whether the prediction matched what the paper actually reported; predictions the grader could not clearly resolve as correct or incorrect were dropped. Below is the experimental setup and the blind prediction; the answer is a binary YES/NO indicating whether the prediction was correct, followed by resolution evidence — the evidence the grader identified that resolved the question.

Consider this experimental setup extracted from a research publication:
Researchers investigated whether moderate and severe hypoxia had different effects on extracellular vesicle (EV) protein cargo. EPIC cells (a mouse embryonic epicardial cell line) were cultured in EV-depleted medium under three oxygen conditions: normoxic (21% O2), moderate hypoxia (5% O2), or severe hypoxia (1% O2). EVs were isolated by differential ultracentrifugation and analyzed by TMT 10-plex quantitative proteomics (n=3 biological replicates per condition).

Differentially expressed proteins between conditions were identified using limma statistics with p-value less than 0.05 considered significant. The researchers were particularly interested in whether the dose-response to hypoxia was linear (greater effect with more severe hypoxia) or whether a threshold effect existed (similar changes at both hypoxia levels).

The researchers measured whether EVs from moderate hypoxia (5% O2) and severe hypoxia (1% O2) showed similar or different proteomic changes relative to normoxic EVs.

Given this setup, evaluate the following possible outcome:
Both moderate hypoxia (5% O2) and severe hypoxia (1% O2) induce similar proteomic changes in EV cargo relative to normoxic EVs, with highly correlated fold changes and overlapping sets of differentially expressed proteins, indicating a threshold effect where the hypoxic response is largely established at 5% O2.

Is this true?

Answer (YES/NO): NO